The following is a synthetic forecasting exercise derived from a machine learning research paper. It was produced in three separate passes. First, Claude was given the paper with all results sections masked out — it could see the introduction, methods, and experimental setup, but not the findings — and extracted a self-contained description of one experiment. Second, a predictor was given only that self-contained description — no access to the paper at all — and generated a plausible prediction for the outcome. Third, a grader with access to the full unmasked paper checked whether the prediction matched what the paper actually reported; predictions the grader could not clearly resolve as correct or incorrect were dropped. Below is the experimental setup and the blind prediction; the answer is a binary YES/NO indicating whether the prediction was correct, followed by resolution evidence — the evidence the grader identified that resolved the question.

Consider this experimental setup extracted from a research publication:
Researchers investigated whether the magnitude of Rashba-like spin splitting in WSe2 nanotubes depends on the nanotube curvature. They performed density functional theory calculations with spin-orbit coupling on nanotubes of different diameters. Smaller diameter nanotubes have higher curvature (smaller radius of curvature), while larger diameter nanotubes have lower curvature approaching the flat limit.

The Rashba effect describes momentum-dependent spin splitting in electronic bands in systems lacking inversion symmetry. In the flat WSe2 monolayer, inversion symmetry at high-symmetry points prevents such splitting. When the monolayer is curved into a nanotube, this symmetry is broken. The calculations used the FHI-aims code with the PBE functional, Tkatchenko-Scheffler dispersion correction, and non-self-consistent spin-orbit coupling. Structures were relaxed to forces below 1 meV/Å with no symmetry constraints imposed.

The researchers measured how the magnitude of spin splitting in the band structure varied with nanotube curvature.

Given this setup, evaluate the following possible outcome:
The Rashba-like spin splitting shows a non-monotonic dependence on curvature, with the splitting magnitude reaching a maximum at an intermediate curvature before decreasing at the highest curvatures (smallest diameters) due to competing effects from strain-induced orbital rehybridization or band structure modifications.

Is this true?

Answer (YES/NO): NO